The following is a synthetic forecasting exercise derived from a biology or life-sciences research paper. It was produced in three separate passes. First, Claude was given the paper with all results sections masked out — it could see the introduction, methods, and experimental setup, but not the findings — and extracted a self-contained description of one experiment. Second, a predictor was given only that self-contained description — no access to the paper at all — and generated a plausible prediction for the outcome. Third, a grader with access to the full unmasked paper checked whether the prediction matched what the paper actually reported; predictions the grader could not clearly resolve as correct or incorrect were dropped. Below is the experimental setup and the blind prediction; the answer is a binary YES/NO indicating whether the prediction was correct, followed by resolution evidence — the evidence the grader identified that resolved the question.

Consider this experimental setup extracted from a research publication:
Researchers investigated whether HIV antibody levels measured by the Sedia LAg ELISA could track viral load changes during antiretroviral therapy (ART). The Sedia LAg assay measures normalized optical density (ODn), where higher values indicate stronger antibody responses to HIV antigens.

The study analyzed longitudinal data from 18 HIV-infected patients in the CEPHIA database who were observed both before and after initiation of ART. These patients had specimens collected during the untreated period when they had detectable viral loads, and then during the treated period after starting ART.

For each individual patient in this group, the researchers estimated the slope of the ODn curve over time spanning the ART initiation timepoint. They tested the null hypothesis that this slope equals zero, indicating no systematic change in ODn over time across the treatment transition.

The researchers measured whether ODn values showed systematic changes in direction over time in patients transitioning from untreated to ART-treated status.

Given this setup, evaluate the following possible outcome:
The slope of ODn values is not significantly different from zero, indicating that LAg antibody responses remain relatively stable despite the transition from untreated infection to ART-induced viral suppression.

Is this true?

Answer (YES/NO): NO